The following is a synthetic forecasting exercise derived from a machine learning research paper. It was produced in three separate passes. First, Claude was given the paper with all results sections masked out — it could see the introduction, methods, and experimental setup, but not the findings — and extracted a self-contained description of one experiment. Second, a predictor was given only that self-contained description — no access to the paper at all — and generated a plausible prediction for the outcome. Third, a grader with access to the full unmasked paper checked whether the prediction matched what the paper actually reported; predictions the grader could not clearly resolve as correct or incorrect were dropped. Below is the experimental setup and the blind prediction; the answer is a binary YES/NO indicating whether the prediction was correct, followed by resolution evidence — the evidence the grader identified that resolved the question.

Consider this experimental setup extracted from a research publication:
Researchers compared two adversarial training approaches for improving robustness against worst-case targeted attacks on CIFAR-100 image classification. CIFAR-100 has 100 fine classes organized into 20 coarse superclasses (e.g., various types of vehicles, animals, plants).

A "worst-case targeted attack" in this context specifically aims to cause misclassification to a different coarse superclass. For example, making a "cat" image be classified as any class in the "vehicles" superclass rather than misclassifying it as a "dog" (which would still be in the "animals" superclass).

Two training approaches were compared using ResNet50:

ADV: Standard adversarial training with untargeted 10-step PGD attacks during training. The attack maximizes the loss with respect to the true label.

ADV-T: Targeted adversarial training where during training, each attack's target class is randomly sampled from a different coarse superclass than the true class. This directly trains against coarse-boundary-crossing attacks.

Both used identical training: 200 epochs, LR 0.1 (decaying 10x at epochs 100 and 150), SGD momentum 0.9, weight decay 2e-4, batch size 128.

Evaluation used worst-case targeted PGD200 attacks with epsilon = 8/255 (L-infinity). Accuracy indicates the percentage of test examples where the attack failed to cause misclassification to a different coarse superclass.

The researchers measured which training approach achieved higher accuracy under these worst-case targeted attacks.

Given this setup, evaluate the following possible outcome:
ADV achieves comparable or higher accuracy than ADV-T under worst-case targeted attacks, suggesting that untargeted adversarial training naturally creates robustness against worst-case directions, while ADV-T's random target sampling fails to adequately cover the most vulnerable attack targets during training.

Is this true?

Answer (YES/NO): YES